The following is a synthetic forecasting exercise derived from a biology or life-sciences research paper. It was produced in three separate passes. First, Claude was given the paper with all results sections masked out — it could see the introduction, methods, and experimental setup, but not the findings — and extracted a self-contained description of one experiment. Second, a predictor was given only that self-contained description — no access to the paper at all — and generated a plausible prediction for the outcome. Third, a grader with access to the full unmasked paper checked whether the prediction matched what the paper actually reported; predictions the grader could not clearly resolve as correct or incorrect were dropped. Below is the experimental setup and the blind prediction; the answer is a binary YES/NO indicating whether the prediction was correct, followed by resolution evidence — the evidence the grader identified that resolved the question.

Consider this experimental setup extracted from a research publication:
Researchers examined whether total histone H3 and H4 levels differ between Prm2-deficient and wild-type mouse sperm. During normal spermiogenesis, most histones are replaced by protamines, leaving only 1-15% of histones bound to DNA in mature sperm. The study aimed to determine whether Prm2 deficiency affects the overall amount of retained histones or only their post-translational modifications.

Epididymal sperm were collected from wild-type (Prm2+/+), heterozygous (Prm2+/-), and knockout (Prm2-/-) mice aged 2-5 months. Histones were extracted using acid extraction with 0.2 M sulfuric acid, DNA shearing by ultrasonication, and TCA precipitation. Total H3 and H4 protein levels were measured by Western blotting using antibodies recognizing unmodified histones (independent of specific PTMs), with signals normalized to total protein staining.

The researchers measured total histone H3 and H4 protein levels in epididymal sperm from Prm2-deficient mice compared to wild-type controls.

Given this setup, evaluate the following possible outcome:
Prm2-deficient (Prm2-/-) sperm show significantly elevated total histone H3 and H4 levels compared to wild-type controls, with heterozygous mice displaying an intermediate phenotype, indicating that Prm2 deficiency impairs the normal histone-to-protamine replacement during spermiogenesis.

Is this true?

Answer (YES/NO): NO